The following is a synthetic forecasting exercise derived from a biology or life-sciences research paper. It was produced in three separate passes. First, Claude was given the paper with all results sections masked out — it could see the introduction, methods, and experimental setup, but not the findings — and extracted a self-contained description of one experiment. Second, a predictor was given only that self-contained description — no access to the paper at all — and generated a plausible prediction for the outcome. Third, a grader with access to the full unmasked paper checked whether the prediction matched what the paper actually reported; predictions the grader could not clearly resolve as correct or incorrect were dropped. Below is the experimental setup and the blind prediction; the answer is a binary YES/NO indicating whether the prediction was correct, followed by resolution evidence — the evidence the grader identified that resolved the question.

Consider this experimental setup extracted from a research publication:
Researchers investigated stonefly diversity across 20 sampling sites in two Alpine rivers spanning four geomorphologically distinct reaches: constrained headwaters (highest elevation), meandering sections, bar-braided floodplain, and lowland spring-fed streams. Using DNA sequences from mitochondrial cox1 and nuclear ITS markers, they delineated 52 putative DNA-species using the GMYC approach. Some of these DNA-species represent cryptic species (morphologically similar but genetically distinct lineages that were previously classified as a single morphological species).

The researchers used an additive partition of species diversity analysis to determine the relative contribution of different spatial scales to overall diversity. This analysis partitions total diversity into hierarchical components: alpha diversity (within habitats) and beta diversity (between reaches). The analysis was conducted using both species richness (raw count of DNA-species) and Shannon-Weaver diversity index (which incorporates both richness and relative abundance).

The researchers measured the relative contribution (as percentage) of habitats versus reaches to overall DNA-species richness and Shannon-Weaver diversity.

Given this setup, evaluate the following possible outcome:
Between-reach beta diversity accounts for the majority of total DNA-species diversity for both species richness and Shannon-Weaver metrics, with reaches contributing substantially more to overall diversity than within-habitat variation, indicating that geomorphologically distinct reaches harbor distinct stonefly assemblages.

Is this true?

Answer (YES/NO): NO